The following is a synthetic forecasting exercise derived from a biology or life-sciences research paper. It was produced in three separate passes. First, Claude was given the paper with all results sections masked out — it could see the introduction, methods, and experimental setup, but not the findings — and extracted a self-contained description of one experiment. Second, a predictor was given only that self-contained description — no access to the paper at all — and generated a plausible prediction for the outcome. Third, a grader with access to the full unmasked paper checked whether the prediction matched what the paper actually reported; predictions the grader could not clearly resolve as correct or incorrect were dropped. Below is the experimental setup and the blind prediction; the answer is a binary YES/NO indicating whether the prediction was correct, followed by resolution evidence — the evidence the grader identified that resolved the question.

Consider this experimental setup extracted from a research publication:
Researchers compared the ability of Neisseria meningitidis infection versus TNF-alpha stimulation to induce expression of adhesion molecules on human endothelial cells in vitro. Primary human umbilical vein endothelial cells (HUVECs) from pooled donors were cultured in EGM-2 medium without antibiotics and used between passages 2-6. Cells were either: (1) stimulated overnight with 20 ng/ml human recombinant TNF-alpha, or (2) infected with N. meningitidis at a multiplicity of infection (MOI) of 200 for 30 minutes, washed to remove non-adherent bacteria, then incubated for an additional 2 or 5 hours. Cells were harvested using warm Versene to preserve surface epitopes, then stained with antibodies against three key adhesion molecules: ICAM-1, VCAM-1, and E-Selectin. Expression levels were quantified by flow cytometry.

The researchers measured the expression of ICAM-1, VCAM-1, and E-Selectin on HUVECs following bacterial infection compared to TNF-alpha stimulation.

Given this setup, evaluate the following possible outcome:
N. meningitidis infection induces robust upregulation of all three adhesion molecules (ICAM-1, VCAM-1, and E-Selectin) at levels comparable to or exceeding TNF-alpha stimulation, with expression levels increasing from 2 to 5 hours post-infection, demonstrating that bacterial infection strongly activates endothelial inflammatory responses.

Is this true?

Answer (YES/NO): NO